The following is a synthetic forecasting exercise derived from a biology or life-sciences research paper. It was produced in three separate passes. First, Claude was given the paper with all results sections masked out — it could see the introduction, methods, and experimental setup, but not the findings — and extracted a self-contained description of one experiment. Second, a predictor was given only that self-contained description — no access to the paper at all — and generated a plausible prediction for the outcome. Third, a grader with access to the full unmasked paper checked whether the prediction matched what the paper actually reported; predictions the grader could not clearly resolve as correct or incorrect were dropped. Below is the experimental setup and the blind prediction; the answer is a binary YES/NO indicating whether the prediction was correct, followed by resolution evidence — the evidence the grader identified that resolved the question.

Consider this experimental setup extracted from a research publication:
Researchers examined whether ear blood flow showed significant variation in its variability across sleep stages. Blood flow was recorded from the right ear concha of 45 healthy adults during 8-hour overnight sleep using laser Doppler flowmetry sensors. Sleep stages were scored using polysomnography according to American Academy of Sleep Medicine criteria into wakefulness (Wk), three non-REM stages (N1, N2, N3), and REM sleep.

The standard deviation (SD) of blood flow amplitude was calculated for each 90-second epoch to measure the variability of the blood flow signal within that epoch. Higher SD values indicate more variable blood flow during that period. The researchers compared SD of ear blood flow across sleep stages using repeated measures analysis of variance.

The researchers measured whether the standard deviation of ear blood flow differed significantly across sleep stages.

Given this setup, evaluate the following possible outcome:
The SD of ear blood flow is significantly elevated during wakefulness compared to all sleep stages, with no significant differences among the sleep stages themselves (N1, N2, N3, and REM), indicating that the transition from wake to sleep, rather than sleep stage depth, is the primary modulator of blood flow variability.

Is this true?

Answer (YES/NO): NO